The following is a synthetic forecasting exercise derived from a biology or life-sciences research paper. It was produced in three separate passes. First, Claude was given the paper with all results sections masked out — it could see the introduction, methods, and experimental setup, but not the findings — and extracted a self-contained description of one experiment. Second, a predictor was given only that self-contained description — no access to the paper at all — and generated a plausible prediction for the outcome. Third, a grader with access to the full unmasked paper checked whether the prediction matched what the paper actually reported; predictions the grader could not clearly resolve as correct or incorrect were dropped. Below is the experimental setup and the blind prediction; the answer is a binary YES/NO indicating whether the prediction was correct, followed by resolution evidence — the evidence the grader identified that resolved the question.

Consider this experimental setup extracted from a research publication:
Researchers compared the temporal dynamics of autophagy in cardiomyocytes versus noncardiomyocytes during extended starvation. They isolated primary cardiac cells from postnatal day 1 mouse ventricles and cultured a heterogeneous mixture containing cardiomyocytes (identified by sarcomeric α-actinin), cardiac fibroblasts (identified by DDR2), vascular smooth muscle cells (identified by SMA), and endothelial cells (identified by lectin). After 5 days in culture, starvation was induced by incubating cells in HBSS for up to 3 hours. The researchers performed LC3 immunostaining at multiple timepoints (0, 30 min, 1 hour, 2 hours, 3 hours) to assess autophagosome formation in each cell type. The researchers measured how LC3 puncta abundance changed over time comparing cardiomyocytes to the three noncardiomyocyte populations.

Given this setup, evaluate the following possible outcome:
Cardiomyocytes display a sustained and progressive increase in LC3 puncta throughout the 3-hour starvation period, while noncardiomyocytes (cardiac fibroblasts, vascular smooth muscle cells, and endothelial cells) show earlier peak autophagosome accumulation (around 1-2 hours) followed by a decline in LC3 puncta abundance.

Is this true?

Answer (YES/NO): NO